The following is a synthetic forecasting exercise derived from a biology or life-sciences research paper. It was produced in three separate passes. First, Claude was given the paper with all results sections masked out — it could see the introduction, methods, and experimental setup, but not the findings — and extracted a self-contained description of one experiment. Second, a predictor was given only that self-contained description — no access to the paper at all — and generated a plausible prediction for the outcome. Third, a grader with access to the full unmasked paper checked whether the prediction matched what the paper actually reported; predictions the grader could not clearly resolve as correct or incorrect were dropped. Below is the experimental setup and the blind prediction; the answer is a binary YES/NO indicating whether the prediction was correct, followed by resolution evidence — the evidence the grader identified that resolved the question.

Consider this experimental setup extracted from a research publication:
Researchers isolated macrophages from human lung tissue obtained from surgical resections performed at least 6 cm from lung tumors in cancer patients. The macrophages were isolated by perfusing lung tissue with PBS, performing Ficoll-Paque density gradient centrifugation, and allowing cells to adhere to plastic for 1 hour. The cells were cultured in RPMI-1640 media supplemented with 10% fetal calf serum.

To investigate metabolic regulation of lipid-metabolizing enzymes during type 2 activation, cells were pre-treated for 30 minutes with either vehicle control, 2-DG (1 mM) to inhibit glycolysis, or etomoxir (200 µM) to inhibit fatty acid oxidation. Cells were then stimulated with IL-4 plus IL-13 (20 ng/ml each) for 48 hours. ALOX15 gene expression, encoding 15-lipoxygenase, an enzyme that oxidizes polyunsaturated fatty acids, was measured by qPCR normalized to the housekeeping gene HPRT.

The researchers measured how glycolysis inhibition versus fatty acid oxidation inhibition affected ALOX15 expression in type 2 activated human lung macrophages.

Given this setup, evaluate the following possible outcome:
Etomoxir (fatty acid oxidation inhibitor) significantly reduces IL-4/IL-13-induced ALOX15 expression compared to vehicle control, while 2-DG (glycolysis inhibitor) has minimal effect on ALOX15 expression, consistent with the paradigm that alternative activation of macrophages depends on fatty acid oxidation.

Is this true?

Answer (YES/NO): YES